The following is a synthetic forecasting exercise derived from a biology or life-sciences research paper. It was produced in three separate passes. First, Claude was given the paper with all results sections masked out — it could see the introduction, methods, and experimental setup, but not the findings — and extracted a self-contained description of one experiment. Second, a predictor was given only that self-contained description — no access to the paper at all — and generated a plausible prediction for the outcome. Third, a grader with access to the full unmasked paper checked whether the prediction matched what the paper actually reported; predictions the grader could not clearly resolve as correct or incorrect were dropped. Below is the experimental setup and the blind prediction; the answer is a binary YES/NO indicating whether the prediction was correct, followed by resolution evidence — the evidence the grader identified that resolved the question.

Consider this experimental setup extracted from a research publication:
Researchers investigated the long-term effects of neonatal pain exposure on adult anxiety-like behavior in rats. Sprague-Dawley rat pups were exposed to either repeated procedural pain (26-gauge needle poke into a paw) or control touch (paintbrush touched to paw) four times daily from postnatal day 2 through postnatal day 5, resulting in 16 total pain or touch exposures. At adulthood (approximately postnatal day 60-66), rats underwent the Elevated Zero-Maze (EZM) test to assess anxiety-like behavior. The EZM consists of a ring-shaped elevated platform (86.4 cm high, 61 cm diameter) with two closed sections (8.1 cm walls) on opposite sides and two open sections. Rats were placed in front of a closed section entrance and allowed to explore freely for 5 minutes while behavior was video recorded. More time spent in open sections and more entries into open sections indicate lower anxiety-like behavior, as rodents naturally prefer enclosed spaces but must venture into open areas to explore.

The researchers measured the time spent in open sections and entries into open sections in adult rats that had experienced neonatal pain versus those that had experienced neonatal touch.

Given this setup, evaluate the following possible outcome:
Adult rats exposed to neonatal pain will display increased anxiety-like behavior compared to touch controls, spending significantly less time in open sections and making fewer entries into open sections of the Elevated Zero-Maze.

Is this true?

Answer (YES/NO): NO